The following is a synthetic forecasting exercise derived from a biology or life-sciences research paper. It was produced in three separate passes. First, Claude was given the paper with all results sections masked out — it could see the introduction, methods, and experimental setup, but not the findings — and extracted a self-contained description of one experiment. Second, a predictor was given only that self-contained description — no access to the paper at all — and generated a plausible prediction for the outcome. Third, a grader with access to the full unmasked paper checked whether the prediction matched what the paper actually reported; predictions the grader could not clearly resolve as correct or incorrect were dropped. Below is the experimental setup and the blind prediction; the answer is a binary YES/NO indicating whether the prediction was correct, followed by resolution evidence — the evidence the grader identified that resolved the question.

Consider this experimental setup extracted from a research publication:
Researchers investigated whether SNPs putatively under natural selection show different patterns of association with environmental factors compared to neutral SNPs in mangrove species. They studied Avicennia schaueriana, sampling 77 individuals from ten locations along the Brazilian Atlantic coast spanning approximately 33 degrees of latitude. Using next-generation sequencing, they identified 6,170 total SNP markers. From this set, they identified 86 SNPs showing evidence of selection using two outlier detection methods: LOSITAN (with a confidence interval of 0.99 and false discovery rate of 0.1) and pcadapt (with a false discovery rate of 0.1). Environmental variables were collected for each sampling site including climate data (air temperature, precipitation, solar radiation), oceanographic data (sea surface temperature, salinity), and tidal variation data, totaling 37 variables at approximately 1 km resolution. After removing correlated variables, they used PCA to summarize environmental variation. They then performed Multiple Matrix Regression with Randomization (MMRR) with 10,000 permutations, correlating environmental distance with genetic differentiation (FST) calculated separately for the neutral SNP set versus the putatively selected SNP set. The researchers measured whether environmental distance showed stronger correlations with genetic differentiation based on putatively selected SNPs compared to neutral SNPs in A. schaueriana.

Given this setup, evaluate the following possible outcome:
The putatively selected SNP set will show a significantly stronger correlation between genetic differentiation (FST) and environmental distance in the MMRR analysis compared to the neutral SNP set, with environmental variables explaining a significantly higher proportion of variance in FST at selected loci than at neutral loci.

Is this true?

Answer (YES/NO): NO